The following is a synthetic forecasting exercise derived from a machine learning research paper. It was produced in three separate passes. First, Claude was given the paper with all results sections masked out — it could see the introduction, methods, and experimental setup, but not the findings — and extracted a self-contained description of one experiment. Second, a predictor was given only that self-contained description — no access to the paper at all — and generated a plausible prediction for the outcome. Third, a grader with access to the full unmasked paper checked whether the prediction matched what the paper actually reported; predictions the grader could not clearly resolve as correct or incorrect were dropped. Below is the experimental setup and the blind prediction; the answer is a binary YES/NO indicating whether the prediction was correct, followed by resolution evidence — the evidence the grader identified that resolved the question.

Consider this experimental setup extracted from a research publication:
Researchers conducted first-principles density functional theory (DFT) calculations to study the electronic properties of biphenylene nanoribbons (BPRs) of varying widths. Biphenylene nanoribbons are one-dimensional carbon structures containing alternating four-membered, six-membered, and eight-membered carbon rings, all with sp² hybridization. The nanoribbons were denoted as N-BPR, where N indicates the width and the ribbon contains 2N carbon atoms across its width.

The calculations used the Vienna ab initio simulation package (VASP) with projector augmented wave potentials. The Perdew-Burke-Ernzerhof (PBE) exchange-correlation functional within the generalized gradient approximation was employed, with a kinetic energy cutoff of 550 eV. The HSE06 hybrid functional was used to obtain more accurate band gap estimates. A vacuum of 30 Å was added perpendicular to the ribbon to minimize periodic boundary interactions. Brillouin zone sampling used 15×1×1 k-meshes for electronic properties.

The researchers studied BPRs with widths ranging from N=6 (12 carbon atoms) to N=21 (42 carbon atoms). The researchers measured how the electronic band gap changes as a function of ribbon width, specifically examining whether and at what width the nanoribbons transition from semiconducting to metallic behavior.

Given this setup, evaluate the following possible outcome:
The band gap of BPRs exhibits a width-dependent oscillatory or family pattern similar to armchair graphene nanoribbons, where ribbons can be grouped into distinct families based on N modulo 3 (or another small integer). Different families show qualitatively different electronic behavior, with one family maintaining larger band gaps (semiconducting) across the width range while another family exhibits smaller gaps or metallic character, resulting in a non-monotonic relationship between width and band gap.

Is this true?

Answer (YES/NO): NO